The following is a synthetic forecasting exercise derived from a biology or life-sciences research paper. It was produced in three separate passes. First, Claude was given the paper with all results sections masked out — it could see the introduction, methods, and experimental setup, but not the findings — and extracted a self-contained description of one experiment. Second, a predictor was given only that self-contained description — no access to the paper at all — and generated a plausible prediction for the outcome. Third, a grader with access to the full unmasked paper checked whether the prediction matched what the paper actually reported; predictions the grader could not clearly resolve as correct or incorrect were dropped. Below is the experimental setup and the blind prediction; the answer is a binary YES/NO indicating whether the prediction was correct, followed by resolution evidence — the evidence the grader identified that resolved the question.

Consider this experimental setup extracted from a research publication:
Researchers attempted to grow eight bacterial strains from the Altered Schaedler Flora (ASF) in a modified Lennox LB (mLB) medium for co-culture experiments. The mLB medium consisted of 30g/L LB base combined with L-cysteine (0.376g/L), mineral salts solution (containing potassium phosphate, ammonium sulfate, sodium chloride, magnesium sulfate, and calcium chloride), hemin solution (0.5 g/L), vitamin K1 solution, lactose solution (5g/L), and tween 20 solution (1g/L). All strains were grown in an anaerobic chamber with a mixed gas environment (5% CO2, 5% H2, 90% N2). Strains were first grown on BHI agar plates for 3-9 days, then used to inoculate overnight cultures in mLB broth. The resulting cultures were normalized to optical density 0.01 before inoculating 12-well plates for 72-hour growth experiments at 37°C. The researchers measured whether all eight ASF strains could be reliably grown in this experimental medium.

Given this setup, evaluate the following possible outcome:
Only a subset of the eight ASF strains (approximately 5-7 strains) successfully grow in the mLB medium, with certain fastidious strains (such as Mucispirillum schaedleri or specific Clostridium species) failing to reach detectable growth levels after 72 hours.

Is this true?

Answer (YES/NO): YES